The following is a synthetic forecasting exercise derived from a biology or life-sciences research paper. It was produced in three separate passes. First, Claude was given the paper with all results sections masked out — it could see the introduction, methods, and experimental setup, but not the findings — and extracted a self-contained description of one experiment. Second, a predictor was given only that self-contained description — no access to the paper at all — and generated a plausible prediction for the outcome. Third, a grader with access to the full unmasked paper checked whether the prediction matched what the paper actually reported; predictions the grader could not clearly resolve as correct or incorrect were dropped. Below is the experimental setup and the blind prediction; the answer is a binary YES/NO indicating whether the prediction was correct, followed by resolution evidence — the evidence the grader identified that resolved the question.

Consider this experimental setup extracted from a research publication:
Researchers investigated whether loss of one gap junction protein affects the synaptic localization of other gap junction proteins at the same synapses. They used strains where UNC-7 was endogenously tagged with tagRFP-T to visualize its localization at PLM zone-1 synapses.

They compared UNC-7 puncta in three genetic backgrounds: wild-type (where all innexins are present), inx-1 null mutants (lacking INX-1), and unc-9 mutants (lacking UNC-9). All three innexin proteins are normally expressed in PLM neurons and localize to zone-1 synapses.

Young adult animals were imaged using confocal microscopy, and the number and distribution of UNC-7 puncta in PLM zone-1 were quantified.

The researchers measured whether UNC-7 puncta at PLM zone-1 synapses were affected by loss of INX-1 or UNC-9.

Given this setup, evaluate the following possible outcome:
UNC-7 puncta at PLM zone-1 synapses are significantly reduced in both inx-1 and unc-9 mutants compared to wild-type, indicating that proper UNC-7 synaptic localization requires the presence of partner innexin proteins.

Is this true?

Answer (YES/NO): NO